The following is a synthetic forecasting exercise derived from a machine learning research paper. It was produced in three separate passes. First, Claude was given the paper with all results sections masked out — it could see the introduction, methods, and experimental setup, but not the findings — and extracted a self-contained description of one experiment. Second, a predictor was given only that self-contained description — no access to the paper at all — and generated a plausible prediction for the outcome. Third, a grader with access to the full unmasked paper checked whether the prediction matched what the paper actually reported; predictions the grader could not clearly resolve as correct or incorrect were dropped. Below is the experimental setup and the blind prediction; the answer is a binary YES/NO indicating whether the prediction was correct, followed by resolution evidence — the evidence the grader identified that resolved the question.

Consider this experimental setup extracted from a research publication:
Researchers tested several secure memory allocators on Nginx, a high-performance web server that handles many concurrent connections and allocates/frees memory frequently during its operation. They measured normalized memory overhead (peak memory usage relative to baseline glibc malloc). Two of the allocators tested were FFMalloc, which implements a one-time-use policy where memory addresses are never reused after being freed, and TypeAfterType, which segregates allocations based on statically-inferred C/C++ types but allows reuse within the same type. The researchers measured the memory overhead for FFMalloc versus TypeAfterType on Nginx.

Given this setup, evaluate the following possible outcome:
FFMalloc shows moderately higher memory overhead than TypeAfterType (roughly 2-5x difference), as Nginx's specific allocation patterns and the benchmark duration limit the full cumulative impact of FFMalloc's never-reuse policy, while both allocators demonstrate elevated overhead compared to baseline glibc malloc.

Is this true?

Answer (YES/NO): NO